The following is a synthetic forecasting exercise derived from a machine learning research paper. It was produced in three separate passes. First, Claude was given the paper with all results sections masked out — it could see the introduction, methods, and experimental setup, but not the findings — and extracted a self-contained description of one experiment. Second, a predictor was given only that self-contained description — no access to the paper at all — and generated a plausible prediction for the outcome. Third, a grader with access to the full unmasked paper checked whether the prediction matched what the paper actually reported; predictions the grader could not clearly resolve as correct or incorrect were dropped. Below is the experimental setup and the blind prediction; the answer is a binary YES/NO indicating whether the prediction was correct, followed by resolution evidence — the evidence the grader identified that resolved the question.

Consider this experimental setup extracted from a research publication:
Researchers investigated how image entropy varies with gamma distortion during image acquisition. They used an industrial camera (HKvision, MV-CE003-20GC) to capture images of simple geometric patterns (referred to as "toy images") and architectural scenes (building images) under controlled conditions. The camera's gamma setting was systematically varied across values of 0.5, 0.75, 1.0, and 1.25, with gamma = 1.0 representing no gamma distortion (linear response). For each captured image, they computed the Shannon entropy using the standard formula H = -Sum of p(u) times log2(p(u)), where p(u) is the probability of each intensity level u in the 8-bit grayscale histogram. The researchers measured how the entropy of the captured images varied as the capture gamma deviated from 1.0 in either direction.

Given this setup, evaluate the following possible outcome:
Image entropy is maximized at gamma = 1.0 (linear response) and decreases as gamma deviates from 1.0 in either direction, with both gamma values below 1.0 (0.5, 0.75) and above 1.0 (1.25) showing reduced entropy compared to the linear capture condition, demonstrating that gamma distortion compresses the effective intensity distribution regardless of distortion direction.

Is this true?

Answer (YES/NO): YES